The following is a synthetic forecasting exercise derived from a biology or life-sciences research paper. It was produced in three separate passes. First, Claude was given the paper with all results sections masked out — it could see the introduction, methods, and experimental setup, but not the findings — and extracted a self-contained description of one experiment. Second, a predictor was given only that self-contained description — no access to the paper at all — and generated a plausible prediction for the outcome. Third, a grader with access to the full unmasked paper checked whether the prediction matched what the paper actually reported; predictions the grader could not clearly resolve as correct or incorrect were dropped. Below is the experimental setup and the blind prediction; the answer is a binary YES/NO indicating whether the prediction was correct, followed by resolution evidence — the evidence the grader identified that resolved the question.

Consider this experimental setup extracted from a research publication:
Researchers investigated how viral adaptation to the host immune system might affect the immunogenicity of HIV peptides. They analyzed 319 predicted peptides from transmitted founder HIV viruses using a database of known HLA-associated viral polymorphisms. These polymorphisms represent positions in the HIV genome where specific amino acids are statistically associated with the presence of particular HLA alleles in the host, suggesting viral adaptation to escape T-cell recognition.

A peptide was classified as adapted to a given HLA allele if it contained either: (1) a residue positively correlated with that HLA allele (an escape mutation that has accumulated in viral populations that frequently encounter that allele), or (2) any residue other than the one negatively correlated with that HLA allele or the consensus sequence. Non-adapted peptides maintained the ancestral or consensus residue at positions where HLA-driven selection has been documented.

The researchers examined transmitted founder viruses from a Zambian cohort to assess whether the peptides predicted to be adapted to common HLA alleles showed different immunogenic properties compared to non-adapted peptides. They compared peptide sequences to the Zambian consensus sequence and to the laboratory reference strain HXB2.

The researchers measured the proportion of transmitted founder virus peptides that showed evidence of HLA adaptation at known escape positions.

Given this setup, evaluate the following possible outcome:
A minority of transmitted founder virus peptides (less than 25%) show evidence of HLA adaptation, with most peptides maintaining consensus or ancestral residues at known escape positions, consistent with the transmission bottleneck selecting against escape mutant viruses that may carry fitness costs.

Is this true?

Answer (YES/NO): YES